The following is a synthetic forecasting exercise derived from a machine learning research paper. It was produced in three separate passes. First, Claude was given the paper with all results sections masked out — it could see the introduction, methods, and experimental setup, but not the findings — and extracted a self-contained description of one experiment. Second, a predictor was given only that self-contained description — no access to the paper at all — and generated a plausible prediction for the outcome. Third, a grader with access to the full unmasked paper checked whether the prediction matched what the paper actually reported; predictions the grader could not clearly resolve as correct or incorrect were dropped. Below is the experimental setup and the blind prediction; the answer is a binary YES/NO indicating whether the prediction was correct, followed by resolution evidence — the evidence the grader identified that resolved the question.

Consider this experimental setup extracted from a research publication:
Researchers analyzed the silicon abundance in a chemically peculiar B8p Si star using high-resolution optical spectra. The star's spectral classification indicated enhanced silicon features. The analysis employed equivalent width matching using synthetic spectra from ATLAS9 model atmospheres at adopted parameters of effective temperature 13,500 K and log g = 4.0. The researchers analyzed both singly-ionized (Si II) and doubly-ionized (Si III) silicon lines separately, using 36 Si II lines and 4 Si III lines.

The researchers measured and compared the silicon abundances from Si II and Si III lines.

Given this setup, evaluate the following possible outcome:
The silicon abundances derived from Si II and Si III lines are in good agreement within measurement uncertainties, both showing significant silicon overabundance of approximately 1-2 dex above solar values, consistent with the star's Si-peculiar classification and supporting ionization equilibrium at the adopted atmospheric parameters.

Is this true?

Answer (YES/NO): NO